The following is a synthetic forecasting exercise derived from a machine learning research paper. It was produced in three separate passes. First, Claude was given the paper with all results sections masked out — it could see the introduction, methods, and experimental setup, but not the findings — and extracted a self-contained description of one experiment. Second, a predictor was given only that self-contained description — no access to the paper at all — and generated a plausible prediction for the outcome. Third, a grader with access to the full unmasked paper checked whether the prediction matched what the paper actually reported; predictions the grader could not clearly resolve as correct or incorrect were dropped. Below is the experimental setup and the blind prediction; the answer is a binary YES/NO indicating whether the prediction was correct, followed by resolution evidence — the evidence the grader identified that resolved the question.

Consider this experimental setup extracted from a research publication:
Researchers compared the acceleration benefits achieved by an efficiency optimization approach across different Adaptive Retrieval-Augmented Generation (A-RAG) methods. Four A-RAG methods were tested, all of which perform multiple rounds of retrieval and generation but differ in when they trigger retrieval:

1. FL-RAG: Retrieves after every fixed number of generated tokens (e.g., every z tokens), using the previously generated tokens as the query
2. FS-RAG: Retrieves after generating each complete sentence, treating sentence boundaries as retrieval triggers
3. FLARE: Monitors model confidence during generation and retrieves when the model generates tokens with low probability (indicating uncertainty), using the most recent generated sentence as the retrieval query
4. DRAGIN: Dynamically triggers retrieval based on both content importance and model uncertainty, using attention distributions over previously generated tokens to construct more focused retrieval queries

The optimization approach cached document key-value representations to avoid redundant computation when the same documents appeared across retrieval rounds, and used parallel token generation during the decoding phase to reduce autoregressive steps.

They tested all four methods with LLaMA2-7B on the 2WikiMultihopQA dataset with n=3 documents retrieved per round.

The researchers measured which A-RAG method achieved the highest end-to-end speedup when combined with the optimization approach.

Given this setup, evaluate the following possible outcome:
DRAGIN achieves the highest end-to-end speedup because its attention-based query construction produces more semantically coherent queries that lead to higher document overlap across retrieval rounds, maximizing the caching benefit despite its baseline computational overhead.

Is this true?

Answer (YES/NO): NO